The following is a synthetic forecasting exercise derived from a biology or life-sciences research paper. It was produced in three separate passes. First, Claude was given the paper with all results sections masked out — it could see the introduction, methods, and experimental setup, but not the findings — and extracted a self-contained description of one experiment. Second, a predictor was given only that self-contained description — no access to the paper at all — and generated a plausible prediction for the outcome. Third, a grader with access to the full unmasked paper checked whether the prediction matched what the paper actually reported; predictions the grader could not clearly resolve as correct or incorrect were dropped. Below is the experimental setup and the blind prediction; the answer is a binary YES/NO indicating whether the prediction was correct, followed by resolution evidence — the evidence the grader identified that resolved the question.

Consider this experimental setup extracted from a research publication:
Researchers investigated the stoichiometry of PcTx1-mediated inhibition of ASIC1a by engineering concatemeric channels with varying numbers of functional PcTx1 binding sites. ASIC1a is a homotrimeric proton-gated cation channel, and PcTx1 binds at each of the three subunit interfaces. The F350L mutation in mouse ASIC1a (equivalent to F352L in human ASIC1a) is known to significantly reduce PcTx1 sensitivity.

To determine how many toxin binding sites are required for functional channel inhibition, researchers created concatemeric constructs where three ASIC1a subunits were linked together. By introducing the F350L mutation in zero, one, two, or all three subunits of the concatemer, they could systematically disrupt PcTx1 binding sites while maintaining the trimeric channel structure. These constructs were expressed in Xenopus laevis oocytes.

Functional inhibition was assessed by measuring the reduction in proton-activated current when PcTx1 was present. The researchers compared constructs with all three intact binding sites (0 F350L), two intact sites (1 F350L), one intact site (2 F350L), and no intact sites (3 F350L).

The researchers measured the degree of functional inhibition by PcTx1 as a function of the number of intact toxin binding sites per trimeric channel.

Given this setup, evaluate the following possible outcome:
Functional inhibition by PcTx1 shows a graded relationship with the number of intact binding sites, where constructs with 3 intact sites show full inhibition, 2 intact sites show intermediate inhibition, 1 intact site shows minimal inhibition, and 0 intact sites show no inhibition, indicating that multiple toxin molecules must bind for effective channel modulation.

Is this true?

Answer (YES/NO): NO